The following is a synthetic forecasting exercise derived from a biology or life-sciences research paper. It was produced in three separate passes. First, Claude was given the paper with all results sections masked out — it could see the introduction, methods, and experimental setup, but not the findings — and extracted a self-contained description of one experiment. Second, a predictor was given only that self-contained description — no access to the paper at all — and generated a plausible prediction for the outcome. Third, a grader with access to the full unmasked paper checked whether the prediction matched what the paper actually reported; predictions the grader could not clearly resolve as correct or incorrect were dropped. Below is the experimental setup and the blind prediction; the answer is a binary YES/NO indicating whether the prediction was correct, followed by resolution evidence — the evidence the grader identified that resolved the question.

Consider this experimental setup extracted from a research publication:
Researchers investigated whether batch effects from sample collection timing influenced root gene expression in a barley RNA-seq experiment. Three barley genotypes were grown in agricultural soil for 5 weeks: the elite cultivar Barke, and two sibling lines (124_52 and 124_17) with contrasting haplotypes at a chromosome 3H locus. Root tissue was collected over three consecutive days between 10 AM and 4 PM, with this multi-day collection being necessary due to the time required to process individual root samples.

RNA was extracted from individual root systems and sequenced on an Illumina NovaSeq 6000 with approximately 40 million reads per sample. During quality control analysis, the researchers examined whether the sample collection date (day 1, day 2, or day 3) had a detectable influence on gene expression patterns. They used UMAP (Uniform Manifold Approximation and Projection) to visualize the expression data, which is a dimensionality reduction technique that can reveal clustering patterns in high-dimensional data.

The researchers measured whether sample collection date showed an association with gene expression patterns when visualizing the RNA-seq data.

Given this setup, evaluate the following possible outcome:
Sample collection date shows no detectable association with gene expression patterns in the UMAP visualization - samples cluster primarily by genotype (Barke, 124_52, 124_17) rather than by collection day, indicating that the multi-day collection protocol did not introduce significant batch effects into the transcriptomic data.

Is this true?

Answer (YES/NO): NO